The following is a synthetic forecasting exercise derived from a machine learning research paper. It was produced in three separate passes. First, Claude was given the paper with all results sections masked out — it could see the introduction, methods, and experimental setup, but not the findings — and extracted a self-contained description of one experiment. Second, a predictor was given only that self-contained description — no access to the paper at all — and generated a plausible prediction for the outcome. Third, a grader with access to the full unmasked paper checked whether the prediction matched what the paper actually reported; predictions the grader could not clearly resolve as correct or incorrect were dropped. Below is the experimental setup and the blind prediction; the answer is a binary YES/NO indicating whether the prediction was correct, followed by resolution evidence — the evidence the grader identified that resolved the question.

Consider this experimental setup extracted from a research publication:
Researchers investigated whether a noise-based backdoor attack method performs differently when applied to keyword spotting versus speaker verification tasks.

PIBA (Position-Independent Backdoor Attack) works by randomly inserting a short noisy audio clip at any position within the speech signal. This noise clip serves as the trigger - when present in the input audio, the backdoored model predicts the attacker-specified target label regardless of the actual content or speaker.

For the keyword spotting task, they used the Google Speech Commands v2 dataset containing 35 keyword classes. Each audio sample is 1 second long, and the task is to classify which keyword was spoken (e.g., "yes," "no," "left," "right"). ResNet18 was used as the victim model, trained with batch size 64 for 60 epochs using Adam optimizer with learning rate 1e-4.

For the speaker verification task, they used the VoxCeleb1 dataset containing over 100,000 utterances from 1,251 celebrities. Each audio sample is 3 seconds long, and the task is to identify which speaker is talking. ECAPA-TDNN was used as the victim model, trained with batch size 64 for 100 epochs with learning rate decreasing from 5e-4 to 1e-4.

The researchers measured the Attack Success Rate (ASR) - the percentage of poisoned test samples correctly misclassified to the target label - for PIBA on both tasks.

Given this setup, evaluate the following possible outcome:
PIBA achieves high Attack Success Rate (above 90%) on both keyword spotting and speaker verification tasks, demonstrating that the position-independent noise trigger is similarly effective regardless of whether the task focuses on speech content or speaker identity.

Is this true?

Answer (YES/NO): YES